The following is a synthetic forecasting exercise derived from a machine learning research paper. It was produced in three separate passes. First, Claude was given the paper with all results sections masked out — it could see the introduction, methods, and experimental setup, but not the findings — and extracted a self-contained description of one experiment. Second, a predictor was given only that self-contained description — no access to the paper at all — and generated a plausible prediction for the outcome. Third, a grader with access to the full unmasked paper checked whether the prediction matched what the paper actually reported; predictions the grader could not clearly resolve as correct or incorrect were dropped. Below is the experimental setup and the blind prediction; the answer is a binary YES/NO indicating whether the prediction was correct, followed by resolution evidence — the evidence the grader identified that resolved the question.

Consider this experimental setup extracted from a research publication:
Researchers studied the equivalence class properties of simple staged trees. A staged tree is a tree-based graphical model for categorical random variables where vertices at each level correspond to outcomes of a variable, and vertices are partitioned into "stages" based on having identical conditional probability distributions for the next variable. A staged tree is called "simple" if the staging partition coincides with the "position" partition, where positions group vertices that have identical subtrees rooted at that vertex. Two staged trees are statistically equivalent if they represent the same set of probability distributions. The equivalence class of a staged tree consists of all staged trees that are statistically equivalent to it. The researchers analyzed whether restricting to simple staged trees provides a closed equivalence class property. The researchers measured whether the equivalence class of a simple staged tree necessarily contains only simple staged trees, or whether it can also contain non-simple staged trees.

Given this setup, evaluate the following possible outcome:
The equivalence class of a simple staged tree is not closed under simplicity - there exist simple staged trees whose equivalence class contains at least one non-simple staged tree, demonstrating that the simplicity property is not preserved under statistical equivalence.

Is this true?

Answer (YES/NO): YES